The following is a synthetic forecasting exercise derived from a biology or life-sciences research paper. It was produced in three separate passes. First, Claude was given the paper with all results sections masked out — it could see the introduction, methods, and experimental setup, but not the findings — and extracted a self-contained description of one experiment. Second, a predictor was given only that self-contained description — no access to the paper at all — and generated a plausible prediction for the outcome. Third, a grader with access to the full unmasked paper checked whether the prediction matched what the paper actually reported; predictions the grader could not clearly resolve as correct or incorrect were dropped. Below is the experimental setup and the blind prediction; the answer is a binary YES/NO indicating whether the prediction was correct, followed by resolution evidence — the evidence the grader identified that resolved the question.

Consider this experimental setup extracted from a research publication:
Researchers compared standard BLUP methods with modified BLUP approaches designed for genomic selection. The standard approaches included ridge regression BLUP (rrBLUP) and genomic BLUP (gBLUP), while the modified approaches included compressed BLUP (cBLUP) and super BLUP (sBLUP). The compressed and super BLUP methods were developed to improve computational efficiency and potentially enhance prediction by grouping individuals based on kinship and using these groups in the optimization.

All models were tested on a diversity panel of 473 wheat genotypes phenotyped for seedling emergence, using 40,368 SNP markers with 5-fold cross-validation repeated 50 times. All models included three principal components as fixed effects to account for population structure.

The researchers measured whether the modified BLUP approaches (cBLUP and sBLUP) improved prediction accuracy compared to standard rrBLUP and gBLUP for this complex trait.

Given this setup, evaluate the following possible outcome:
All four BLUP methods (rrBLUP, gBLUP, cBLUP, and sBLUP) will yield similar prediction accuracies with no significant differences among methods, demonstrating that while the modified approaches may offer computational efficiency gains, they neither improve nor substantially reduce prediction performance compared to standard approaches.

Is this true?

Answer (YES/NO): NO